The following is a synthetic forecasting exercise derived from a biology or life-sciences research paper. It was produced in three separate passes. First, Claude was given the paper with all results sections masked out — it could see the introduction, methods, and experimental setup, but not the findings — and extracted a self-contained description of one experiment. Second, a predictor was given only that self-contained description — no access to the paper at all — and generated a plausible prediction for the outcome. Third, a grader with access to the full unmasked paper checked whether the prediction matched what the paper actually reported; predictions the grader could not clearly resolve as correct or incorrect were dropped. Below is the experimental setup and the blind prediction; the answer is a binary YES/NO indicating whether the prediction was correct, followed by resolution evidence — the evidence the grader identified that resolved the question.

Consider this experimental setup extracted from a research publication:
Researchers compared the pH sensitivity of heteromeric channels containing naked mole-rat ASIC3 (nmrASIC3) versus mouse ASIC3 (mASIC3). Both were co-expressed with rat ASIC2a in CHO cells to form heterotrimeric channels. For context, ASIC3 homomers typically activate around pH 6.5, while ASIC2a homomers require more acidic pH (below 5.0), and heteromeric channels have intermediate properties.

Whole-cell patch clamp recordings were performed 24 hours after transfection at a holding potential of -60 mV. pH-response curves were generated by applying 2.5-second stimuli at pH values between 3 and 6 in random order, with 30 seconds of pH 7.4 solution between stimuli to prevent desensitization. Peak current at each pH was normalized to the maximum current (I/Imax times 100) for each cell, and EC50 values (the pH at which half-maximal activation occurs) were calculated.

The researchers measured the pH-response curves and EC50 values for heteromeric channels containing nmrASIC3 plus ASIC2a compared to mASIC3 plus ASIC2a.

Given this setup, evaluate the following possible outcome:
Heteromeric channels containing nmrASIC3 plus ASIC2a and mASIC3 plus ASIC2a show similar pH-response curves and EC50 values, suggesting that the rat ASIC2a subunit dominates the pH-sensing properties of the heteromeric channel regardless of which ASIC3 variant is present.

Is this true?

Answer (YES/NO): YES